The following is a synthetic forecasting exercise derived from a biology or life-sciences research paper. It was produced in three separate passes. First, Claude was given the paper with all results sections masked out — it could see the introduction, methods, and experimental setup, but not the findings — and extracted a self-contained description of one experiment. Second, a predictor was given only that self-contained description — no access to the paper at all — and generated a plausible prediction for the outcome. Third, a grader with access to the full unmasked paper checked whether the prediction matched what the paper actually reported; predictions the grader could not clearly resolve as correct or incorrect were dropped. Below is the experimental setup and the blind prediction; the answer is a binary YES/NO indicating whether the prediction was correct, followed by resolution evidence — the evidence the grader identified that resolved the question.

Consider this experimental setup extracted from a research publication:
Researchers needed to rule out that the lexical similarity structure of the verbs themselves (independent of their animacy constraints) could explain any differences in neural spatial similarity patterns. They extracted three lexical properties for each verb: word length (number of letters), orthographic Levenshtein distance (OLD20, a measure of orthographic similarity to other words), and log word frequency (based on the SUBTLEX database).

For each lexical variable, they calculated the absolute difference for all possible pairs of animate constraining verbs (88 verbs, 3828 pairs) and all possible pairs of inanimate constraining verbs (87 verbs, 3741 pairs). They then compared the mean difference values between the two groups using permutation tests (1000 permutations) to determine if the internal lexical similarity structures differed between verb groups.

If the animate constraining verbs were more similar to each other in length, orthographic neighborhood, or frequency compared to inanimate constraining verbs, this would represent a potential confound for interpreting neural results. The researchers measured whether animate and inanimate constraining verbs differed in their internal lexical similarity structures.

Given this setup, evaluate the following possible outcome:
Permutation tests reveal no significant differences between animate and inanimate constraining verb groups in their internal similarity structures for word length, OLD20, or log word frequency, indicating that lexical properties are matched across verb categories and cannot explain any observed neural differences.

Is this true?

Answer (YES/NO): YES